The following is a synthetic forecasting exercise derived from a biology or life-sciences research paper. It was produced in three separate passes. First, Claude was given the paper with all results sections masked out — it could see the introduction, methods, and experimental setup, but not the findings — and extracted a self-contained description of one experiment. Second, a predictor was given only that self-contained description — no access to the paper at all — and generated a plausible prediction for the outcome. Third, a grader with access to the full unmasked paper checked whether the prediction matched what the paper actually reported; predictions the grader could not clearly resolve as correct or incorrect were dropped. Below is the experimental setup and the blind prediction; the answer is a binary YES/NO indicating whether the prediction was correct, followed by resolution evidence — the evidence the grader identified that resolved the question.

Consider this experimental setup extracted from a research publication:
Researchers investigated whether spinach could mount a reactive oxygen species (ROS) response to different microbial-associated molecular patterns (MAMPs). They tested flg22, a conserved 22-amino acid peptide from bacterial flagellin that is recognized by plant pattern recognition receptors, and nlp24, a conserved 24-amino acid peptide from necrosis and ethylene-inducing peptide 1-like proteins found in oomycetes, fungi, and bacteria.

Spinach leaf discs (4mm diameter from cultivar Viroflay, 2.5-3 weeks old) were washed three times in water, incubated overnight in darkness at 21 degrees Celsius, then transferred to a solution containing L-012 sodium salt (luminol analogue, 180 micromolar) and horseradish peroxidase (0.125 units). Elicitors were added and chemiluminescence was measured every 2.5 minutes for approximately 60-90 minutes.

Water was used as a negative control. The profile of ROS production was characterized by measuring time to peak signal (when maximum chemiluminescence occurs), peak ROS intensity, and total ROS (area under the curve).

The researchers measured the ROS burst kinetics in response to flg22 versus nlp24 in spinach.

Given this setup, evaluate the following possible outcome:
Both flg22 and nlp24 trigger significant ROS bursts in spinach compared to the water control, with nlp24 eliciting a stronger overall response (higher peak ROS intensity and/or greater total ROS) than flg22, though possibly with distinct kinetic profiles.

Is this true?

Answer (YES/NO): NO